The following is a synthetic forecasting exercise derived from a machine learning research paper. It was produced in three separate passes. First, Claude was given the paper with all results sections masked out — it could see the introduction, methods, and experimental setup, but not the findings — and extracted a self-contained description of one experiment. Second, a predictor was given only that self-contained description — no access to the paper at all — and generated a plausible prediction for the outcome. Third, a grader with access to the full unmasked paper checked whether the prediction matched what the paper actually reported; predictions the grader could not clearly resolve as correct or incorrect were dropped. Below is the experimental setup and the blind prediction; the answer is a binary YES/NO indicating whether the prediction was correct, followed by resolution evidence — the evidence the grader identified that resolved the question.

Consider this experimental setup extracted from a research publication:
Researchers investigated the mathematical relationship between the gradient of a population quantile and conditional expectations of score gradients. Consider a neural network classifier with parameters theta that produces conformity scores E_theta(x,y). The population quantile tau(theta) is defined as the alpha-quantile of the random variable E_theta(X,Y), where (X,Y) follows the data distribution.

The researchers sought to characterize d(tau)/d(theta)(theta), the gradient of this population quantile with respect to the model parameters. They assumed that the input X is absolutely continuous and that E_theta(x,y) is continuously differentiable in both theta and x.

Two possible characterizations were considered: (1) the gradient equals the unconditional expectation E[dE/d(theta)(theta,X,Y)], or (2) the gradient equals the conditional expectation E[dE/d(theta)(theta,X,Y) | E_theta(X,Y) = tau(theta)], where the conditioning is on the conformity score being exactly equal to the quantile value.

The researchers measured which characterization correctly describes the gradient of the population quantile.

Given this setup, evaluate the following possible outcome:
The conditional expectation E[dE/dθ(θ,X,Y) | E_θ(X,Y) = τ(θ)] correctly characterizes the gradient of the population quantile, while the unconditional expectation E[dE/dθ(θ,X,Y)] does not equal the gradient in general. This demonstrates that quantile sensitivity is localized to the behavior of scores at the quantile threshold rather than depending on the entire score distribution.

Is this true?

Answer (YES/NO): YES